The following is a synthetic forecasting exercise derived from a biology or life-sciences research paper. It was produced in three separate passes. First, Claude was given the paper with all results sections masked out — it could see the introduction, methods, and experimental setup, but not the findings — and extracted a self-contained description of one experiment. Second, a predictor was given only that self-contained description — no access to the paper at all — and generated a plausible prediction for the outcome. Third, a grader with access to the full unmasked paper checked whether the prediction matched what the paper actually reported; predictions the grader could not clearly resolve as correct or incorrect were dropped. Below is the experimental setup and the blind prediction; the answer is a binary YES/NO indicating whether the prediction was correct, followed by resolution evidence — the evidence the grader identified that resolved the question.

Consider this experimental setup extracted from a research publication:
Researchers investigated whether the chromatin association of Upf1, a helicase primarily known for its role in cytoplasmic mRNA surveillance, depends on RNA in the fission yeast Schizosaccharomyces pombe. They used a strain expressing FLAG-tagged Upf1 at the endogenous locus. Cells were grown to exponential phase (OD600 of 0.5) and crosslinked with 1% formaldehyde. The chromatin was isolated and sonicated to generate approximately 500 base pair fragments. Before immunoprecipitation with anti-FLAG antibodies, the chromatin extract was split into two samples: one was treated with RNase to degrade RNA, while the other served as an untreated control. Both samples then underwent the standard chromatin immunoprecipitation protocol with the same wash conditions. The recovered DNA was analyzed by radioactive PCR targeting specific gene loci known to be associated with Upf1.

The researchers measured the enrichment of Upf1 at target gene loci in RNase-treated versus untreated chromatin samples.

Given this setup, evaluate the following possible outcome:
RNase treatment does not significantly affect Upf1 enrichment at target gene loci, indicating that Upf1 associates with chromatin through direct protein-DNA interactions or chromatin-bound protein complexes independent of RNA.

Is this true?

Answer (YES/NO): NO